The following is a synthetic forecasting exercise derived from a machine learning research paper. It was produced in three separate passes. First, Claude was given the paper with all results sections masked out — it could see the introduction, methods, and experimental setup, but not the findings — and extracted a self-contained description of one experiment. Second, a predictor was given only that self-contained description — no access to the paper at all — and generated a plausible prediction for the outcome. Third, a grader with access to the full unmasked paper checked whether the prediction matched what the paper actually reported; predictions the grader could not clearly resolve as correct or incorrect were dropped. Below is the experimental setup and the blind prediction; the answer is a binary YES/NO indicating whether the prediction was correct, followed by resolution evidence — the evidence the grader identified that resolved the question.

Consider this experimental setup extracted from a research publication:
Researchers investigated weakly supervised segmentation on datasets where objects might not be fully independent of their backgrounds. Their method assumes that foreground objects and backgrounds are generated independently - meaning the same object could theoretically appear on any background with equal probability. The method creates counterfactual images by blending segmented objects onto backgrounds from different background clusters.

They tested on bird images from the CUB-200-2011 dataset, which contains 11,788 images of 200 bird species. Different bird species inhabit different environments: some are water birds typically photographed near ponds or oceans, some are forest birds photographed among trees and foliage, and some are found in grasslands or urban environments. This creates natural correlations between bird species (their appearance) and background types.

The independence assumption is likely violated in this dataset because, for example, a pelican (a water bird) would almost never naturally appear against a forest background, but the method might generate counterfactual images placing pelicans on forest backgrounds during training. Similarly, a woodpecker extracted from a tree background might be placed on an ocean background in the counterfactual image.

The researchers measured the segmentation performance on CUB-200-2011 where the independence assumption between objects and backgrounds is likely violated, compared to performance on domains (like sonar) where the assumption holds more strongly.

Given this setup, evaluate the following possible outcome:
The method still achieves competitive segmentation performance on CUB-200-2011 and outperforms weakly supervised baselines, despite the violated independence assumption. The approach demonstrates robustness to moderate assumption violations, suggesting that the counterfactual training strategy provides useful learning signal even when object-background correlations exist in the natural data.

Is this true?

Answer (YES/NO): NO